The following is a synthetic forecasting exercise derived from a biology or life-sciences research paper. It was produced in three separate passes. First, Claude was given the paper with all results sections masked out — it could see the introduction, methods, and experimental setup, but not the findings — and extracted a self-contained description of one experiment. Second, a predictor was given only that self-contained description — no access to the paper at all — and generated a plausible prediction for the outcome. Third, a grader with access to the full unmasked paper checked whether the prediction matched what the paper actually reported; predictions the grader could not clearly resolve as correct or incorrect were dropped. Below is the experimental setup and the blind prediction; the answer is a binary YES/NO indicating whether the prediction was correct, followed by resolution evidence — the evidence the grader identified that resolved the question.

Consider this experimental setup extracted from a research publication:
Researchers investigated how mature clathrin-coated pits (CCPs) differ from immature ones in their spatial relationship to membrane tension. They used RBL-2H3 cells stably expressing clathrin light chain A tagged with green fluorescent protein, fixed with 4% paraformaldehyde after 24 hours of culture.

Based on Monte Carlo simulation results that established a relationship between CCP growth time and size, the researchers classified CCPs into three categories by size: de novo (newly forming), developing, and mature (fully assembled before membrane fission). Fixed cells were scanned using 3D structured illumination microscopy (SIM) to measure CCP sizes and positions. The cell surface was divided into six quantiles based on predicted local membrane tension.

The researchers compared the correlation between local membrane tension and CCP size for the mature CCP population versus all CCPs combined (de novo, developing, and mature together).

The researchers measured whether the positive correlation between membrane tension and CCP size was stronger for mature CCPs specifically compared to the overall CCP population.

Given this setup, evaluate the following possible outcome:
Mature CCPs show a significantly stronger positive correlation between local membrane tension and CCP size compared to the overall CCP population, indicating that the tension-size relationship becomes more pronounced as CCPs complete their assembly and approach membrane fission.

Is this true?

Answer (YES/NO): NO